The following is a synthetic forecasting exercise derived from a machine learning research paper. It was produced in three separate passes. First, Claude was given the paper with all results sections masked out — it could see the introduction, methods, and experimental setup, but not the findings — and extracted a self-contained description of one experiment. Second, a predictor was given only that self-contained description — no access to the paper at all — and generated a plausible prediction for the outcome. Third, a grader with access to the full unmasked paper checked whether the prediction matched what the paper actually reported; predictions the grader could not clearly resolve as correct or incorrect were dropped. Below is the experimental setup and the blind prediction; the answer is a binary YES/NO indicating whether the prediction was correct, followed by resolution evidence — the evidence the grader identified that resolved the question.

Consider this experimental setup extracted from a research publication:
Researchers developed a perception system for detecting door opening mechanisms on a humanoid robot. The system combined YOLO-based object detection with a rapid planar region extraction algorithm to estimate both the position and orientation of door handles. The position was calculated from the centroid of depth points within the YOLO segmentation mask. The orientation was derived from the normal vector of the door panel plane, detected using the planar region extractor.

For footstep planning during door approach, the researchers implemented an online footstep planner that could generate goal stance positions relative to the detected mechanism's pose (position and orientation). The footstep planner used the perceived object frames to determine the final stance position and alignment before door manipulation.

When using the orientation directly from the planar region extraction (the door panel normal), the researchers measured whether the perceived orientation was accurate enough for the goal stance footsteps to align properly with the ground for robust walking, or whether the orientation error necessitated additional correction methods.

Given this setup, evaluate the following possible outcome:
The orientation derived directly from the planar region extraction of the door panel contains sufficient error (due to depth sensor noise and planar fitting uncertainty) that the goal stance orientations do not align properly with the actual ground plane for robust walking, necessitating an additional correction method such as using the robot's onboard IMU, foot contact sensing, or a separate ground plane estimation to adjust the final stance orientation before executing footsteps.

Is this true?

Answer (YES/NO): YES